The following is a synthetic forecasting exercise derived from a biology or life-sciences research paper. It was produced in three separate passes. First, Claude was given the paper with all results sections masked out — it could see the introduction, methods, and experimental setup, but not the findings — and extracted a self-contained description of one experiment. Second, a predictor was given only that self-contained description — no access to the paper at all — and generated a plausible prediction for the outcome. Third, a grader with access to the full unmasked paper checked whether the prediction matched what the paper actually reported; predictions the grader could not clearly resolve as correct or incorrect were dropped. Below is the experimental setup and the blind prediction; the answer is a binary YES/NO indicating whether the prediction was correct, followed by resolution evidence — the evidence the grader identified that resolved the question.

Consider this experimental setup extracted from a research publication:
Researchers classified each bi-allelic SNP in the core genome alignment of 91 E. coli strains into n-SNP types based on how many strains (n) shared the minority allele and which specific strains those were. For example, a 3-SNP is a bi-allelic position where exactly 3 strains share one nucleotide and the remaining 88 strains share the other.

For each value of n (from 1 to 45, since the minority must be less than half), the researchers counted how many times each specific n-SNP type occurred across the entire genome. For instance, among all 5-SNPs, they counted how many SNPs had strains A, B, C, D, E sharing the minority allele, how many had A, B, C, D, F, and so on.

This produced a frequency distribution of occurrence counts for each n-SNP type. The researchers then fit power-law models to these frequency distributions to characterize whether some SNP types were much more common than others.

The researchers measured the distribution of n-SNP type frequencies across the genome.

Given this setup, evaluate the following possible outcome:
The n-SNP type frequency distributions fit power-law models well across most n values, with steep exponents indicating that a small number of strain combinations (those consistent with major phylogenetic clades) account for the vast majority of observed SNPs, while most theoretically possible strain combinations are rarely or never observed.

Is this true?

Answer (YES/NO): NO